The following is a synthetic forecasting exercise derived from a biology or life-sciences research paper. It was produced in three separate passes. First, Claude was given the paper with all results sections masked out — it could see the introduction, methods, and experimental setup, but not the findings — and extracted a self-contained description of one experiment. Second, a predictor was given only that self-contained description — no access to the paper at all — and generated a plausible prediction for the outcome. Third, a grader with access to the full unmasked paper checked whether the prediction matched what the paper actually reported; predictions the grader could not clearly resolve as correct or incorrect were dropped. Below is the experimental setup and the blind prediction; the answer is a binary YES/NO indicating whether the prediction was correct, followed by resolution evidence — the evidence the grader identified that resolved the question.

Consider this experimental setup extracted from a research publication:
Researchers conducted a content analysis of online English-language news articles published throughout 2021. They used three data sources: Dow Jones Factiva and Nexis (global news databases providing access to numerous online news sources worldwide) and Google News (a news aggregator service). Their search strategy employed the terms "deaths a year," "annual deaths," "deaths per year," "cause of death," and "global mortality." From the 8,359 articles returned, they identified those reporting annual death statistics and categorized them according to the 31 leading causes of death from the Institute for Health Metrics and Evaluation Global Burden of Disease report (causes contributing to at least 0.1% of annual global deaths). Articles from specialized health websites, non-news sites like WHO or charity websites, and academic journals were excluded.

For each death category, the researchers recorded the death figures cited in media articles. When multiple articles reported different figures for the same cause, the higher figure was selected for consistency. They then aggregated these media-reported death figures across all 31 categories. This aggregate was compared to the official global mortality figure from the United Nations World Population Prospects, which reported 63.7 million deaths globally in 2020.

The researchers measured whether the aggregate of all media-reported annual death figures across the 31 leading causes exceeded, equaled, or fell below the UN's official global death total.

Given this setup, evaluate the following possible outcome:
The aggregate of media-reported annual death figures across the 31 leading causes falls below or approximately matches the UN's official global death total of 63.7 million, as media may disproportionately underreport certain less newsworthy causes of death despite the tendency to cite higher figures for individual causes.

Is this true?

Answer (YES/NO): NO